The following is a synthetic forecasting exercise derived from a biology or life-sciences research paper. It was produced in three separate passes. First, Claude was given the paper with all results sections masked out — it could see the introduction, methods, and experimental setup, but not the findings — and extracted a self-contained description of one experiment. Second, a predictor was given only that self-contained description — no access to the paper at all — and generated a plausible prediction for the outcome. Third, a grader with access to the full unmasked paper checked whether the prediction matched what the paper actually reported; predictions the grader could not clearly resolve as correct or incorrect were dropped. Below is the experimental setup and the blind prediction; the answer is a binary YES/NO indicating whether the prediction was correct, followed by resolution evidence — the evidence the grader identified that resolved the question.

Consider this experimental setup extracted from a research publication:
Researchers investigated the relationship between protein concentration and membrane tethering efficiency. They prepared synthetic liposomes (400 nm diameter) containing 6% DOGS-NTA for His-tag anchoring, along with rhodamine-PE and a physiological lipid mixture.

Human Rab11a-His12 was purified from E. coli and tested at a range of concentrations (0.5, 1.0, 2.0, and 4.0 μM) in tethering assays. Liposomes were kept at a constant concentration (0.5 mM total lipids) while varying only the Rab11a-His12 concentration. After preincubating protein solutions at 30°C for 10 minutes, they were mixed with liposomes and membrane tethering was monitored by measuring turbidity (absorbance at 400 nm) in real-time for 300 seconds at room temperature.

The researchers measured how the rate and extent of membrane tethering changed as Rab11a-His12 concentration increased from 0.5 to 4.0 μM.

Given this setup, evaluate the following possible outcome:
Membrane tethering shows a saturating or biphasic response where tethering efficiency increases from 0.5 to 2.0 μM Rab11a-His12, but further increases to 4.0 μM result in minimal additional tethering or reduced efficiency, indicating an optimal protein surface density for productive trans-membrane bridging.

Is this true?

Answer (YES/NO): NO